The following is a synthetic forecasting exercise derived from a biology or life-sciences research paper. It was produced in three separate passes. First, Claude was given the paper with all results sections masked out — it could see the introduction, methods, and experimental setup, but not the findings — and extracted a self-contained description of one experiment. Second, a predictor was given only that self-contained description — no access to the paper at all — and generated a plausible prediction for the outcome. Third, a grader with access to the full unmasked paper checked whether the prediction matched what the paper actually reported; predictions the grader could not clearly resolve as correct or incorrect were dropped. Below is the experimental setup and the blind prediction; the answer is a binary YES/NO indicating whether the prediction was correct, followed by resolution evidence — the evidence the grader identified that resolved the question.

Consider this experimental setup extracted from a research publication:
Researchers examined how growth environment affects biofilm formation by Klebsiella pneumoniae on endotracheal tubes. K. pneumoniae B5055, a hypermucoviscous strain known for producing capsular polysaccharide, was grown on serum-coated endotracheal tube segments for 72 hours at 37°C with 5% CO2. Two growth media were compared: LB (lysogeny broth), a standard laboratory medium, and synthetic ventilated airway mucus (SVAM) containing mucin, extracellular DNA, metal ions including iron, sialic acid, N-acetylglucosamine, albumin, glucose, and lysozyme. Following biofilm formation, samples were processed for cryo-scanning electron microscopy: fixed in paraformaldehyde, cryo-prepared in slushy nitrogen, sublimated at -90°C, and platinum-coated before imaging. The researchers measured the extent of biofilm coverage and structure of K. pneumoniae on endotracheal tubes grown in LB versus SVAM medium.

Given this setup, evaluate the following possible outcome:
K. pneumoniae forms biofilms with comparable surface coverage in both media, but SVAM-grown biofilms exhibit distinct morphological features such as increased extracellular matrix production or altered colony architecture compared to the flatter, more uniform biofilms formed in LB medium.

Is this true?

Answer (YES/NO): NO